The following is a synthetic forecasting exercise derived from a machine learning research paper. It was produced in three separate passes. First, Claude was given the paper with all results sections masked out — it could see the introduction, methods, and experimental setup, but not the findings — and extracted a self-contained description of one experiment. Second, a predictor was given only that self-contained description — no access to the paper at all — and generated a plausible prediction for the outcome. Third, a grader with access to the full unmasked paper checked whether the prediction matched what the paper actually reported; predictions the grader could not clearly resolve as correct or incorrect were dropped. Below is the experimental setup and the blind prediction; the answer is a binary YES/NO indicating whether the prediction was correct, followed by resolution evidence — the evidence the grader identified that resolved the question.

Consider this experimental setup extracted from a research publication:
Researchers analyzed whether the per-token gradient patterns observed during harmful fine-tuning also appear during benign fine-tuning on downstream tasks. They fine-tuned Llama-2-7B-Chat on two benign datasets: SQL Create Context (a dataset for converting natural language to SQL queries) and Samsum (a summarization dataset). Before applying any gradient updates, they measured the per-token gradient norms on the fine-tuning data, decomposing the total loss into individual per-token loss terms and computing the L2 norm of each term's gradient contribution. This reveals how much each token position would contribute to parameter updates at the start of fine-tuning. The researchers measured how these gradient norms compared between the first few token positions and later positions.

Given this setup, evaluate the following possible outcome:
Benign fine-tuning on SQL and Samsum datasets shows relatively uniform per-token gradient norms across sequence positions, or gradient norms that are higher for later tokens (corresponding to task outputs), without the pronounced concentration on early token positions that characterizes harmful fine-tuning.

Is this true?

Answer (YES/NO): NO